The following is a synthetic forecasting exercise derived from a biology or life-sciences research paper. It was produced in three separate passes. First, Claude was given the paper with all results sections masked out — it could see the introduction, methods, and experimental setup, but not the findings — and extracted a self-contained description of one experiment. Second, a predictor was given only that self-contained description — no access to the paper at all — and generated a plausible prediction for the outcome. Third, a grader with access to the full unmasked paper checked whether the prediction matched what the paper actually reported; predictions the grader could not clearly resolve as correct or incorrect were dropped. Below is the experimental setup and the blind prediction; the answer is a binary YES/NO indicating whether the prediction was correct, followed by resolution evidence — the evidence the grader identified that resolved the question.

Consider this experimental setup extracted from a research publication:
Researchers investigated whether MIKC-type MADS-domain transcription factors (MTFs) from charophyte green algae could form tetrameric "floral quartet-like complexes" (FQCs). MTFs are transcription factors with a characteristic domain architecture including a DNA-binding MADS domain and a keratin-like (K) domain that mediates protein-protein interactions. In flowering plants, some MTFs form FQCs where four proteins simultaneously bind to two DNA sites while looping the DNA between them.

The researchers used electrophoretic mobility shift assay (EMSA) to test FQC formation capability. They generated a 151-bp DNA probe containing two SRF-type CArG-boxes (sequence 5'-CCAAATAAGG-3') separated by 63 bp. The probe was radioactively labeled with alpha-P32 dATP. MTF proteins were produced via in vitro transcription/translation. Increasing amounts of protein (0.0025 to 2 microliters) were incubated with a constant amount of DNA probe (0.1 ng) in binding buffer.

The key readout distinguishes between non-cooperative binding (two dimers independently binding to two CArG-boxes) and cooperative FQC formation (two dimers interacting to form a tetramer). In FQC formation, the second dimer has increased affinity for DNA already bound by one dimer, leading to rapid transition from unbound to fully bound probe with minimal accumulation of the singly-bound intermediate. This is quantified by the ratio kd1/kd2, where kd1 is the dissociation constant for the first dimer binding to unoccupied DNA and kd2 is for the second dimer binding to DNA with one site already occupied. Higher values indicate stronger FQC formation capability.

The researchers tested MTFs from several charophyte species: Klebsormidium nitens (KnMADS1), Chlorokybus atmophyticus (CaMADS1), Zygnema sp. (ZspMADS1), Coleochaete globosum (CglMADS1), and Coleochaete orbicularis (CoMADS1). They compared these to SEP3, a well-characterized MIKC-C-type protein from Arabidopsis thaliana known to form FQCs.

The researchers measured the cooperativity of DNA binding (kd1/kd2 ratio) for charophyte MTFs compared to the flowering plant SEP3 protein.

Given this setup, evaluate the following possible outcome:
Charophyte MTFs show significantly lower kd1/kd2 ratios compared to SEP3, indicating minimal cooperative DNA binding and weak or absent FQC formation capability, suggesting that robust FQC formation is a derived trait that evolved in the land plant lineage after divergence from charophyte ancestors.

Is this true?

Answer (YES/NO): NO